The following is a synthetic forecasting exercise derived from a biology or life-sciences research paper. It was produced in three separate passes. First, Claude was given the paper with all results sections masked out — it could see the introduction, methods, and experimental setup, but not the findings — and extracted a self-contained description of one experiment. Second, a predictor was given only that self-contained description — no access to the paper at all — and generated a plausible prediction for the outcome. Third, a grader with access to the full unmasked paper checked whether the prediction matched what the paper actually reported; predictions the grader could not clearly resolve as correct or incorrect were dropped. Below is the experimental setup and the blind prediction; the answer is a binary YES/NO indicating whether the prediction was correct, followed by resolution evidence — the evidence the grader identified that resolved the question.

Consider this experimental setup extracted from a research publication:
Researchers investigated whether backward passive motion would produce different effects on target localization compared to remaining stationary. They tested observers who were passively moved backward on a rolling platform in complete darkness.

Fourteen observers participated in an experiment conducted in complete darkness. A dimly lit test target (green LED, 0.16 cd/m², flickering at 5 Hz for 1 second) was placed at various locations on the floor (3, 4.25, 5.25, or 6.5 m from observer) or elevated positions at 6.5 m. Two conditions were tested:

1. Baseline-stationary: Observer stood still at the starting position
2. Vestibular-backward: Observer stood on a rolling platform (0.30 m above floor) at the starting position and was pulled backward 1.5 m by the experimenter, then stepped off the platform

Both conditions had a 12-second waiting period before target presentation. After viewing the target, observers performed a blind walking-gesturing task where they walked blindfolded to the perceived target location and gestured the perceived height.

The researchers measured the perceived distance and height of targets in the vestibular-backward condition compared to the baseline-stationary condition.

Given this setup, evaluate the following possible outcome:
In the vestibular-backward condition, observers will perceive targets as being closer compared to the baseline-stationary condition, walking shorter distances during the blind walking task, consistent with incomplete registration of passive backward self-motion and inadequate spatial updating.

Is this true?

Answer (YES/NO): NO